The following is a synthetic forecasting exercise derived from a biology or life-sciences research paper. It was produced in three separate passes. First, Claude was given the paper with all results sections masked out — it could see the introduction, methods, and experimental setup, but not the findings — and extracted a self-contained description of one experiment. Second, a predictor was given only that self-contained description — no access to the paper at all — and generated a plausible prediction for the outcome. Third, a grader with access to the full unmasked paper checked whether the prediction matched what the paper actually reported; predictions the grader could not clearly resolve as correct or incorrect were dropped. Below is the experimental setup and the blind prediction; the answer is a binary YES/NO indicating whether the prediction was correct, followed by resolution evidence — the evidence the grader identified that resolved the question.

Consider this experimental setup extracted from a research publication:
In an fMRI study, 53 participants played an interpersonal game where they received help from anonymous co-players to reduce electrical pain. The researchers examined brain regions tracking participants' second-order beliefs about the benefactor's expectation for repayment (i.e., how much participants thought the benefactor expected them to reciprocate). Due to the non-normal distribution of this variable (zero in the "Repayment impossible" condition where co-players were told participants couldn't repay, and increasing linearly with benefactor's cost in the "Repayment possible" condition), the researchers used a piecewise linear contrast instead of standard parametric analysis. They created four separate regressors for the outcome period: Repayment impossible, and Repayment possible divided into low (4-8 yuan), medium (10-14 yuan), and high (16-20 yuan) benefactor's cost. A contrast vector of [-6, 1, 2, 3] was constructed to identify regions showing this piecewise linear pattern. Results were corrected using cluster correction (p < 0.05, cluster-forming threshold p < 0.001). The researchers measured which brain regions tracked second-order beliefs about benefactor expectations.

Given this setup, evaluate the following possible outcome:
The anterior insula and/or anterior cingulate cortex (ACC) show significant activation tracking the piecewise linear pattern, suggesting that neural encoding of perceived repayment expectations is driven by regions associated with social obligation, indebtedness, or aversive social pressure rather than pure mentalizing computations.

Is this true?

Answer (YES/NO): NO